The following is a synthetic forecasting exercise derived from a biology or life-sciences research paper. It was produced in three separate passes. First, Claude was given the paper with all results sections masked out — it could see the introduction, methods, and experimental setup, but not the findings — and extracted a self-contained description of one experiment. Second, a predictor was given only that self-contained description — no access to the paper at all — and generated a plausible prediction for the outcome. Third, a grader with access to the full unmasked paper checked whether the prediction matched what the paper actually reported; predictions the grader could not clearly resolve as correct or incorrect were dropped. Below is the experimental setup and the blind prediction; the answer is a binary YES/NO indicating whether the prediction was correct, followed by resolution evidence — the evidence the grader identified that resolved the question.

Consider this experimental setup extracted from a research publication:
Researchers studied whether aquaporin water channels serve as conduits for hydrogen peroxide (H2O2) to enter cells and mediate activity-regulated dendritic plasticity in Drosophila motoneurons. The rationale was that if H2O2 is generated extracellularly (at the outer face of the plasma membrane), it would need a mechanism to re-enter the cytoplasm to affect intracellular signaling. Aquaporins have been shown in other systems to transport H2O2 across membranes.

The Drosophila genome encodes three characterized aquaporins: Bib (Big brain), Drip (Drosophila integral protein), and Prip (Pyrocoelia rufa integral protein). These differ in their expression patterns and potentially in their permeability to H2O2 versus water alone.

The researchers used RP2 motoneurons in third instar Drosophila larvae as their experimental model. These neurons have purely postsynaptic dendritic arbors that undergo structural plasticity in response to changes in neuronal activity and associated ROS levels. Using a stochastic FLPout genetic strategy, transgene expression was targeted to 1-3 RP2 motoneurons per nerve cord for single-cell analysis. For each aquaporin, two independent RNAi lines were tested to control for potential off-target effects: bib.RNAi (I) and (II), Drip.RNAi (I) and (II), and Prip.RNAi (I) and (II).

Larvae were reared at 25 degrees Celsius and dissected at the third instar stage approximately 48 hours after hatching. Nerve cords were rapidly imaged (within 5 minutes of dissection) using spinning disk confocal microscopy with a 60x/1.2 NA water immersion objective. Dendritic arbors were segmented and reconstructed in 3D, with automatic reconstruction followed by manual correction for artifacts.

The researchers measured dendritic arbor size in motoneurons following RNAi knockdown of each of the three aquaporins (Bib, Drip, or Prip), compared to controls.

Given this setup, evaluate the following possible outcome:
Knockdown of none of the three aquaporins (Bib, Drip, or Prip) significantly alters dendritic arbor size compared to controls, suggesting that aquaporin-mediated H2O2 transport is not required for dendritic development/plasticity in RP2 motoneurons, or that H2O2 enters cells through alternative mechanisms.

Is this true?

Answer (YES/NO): NO